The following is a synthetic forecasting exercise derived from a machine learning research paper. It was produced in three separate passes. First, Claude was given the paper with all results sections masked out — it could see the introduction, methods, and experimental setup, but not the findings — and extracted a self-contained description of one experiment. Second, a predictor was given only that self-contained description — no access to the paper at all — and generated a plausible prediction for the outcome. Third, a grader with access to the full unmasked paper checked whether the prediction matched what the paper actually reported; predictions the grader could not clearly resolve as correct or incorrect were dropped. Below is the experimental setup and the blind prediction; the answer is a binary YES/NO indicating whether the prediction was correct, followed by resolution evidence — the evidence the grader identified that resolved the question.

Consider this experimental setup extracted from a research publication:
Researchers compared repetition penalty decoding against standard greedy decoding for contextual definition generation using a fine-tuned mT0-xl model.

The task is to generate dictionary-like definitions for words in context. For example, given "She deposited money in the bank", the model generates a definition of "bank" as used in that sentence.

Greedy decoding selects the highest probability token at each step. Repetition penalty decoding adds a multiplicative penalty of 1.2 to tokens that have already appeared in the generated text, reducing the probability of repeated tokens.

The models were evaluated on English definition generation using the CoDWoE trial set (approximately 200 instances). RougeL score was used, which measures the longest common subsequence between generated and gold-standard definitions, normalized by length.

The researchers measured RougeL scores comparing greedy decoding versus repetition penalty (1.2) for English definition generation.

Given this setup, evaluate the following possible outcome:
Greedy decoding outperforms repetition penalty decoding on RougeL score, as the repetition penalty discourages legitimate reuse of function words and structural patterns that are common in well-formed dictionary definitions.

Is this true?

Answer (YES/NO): YES